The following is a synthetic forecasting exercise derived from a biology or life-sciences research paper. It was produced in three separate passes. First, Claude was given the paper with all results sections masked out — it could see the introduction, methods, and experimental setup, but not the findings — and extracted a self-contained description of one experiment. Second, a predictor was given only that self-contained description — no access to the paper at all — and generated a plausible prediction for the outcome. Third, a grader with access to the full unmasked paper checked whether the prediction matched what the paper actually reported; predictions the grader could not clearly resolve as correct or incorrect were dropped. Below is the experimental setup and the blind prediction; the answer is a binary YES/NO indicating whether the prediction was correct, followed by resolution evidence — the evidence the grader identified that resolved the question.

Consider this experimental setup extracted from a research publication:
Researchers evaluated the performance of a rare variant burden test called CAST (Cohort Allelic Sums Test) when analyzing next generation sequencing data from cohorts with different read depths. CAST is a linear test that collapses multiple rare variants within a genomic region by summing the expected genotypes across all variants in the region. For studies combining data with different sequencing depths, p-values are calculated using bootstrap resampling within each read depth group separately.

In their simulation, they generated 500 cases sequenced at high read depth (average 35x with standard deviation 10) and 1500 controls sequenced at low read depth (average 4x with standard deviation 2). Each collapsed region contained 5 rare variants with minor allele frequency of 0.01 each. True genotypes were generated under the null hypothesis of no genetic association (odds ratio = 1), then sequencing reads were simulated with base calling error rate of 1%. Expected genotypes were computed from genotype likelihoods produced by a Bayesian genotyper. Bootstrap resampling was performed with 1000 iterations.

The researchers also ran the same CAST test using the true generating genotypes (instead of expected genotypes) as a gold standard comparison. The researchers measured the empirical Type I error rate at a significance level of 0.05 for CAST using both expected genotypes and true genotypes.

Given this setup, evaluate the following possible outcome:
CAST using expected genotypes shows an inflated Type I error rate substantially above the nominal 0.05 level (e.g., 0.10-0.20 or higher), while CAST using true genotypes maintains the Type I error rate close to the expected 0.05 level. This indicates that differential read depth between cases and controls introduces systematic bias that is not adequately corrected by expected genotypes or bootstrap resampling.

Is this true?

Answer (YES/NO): NO